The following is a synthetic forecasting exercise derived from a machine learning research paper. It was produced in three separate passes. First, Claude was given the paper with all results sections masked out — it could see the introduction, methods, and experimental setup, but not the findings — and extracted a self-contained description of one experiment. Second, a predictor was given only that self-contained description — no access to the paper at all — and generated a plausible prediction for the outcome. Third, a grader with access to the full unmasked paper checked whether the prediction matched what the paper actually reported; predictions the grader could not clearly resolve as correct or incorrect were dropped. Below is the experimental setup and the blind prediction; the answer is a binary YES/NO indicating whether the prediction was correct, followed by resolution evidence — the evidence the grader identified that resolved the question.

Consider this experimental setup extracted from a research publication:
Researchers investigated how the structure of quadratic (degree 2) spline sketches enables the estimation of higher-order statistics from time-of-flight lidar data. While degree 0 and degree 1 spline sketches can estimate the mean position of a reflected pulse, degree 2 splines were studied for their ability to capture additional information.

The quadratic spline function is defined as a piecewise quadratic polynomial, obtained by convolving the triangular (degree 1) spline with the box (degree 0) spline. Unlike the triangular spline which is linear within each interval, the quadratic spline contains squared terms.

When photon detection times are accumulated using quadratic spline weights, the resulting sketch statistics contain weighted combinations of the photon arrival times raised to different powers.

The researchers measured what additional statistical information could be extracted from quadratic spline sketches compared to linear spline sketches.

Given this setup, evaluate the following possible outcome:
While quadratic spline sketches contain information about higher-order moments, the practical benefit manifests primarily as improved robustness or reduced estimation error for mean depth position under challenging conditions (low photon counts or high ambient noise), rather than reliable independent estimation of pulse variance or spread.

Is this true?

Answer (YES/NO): NO